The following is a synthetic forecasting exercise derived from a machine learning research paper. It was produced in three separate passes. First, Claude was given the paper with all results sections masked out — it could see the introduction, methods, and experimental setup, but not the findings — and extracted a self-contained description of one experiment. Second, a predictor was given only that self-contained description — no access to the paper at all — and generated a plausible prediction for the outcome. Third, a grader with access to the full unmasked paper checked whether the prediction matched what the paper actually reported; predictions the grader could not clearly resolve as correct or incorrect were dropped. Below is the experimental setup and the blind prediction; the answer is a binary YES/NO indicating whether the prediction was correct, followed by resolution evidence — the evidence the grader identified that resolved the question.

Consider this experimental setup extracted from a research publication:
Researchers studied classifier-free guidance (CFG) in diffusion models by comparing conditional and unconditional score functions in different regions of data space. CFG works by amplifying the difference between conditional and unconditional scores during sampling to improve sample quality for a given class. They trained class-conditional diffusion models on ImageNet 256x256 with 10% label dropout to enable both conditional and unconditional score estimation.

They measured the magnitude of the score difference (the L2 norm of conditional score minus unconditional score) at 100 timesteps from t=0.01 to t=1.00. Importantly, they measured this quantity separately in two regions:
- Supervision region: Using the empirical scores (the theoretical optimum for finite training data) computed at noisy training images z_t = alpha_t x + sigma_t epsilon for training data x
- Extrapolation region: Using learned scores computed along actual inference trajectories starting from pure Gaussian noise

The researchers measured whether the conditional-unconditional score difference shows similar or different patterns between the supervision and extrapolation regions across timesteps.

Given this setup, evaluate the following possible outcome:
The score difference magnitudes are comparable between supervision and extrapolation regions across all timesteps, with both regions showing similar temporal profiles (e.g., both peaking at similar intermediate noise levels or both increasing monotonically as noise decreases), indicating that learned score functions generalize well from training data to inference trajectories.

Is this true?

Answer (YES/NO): NO